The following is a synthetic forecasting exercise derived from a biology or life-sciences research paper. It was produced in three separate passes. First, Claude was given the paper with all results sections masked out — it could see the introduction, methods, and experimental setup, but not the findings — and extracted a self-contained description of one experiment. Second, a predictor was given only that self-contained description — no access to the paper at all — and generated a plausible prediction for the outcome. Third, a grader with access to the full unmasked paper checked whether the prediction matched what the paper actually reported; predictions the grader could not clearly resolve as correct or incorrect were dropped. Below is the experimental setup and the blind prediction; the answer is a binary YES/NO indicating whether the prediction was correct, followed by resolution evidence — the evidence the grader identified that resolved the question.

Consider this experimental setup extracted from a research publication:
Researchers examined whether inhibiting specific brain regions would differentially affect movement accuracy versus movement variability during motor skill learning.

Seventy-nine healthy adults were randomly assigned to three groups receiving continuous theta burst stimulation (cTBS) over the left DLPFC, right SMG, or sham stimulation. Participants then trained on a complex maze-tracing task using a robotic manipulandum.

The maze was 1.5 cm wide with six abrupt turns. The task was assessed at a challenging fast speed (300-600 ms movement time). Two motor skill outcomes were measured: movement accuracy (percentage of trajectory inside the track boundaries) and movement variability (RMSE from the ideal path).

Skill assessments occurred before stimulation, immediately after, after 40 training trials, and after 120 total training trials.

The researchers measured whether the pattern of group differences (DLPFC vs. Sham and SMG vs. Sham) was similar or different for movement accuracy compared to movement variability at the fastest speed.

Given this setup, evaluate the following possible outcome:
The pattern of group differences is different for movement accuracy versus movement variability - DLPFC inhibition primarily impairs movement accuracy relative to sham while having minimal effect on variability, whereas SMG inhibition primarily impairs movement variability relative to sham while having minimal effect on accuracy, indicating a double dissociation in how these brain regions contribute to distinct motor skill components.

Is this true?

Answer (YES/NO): NO